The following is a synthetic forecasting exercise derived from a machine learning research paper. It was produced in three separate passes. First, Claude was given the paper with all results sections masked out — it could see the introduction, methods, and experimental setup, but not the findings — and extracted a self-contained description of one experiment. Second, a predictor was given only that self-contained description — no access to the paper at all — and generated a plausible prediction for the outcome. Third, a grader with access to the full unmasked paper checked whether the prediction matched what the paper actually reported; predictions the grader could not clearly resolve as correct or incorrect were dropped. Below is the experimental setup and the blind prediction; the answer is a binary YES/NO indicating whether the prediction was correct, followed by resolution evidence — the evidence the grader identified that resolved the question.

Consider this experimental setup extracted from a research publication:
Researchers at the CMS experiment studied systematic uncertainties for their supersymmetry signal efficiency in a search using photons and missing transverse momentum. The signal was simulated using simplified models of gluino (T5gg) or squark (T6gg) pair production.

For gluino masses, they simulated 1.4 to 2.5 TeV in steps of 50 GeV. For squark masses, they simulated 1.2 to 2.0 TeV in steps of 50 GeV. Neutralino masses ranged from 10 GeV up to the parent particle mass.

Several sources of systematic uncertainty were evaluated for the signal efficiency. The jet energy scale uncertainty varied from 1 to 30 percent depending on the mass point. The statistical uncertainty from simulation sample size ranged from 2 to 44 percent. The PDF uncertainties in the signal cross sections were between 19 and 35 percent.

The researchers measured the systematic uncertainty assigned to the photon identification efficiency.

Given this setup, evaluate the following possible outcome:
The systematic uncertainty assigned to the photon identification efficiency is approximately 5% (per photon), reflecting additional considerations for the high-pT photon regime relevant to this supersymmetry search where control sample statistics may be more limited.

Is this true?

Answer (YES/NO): NO